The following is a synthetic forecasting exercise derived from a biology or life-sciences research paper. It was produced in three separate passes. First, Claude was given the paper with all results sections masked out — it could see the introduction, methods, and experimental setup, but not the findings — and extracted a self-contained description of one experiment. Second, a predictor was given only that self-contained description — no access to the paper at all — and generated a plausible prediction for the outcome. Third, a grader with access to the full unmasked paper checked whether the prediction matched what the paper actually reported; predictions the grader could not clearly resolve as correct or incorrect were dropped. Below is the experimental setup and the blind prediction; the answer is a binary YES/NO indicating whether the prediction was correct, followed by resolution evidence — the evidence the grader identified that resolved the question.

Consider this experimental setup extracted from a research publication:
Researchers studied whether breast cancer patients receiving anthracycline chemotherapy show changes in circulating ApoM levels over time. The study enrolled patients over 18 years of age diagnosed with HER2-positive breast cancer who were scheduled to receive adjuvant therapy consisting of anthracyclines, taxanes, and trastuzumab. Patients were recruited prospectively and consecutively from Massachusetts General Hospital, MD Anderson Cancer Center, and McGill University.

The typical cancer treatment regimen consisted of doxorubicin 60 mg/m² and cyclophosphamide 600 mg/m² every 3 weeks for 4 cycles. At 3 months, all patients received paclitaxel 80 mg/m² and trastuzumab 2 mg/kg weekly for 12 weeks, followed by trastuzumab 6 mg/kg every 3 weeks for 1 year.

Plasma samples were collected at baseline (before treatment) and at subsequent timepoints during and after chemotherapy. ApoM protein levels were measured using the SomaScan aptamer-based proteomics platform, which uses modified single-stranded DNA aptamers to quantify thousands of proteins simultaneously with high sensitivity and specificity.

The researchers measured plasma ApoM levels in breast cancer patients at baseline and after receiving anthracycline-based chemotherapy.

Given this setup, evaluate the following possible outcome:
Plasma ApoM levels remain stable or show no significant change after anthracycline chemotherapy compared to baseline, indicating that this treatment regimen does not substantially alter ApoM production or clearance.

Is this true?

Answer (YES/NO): NO